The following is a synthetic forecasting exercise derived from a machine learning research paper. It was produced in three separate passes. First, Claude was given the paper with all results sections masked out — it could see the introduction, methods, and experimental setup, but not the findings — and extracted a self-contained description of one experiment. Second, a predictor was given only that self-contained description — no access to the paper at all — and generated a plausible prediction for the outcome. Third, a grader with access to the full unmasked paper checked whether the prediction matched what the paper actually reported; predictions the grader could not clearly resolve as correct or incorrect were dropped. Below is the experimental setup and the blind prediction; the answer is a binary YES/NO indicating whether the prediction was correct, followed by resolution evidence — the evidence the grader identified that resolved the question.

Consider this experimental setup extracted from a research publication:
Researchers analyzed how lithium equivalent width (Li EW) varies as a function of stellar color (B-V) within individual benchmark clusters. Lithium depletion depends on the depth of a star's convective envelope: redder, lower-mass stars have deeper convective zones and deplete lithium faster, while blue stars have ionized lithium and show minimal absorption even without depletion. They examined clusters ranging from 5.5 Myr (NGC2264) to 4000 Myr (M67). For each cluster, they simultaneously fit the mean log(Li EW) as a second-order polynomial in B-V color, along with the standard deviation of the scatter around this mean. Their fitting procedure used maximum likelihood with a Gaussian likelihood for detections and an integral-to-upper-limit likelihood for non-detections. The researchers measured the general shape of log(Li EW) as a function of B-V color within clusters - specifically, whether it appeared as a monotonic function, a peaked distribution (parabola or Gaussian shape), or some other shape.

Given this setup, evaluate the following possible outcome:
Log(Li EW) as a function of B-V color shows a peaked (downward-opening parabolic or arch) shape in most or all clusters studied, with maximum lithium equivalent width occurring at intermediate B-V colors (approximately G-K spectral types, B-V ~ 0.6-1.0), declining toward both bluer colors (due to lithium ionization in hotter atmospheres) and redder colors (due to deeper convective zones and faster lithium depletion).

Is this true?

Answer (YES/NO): YES